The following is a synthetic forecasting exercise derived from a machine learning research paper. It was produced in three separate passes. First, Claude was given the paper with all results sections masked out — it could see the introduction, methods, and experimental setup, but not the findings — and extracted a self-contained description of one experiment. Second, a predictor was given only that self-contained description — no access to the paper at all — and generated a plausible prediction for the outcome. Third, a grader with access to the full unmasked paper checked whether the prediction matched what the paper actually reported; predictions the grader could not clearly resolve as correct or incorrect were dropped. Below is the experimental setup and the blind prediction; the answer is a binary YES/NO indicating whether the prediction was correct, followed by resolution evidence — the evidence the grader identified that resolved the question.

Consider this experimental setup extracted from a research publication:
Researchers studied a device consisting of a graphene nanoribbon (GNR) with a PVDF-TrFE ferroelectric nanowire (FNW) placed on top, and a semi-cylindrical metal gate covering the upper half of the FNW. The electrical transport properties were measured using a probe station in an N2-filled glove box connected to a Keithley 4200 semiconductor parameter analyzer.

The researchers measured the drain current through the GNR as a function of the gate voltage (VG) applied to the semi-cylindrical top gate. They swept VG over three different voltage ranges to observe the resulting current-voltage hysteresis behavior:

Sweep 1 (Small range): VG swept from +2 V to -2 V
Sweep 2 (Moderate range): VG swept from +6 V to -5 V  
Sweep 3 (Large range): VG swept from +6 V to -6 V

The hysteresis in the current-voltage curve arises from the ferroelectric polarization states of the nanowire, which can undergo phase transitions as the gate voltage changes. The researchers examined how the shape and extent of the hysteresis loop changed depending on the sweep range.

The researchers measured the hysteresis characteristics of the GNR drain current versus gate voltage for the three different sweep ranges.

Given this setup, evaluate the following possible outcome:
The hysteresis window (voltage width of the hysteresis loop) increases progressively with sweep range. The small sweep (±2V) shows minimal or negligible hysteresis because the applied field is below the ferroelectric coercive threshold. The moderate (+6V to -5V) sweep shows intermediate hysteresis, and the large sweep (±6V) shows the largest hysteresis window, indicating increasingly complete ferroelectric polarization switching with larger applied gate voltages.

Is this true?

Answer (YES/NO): NO